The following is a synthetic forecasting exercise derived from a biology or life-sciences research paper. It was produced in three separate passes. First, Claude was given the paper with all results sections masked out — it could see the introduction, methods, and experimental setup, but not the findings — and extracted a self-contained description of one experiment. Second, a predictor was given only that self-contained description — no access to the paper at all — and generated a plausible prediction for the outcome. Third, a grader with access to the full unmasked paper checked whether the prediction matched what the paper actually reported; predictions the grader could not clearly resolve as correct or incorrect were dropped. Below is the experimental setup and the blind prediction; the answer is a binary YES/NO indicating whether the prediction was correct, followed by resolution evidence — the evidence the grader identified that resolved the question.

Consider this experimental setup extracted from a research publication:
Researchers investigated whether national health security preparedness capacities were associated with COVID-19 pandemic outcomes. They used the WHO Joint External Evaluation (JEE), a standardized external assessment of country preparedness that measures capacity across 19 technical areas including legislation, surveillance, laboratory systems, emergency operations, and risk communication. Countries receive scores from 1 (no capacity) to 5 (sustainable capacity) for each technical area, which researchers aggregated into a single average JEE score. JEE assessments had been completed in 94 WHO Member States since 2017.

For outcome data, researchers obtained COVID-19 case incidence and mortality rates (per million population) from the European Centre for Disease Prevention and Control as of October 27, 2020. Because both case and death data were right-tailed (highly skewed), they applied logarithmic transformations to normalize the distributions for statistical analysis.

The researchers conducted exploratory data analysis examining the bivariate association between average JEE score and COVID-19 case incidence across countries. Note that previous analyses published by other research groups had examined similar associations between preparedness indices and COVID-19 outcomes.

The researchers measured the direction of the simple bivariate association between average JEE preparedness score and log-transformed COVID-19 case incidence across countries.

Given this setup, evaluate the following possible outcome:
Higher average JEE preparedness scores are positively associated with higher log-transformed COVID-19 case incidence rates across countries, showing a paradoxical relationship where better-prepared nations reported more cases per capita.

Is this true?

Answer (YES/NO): YES